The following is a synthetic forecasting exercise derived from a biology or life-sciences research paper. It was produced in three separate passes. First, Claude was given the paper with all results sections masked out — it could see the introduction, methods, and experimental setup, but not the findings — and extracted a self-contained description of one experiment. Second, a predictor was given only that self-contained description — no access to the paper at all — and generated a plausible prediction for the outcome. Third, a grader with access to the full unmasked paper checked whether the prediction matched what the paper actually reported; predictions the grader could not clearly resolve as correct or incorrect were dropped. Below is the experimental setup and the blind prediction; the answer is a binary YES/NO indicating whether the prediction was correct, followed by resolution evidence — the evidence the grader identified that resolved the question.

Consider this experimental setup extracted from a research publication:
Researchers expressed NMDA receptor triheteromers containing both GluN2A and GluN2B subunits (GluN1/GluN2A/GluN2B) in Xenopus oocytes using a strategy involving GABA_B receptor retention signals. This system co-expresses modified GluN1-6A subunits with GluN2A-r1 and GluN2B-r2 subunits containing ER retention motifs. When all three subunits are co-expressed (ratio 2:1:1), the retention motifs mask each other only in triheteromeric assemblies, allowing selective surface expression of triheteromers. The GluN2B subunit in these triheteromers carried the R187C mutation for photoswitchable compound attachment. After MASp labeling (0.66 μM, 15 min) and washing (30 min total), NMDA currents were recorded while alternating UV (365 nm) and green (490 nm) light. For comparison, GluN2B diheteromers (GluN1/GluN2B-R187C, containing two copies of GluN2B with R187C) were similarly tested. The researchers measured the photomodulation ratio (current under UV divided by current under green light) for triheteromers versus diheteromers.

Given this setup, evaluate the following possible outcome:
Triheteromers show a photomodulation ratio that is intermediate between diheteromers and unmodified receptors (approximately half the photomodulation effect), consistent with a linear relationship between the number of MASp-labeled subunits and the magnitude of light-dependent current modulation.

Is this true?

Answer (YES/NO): NO